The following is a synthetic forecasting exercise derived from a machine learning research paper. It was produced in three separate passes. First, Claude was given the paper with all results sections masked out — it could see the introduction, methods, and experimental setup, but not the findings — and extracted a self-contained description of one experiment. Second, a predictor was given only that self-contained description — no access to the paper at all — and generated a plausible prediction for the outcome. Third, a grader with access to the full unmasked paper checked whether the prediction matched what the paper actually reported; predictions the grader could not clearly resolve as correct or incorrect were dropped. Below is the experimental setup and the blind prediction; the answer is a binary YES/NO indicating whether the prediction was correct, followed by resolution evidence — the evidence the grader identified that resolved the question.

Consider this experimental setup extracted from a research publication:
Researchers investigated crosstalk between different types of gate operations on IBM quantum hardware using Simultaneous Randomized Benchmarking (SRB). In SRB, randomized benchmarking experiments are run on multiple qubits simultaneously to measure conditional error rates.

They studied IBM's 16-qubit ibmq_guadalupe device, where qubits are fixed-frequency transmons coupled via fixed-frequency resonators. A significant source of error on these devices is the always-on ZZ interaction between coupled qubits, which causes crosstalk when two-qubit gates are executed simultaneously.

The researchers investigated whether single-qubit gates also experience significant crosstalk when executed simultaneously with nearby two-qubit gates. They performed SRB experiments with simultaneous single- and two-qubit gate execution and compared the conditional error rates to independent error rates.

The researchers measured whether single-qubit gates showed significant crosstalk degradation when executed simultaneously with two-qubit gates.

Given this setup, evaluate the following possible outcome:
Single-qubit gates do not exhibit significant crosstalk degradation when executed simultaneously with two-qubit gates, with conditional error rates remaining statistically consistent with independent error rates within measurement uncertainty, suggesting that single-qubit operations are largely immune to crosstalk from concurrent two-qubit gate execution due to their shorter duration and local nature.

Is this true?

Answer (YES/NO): YES